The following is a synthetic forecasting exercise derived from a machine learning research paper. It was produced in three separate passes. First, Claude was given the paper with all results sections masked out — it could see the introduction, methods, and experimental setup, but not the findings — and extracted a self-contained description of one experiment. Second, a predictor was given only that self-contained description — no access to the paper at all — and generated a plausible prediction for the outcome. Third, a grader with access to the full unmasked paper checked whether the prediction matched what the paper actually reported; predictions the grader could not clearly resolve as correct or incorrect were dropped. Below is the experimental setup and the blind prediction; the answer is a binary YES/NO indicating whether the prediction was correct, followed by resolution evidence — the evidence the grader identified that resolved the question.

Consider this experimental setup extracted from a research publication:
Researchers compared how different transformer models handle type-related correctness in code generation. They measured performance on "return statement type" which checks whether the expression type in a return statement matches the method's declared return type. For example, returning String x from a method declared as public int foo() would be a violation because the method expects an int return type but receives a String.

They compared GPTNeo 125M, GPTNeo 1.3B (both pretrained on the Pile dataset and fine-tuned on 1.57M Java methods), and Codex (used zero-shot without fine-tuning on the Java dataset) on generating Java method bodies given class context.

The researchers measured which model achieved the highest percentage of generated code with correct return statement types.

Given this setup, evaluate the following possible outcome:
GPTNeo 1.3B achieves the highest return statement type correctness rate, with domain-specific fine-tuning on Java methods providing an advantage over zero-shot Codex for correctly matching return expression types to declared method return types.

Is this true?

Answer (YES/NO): NO